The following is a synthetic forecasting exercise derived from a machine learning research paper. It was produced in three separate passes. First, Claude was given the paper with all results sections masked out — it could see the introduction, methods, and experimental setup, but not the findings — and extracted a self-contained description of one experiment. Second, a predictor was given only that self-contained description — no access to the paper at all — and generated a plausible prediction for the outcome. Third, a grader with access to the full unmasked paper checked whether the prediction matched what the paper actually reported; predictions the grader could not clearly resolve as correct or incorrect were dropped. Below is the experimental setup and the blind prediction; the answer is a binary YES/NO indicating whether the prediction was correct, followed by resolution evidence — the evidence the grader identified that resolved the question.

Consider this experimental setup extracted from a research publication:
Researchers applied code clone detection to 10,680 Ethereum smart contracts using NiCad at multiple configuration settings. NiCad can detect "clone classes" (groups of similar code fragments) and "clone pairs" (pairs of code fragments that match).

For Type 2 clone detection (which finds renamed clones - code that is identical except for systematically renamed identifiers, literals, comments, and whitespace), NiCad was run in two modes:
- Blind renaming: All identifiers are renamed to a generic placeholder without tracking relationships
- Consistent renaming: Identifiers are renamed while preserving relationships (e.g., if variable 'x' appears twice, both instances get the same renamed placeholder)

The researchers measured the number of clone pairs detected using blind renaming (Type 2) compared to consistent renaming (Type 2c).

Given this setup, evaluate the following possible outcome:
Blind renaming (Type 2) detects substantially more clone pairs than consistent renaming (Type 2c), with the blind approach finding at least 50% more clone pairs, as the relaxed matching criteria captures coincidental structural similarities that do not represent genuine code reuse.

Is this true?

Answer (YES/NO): NO